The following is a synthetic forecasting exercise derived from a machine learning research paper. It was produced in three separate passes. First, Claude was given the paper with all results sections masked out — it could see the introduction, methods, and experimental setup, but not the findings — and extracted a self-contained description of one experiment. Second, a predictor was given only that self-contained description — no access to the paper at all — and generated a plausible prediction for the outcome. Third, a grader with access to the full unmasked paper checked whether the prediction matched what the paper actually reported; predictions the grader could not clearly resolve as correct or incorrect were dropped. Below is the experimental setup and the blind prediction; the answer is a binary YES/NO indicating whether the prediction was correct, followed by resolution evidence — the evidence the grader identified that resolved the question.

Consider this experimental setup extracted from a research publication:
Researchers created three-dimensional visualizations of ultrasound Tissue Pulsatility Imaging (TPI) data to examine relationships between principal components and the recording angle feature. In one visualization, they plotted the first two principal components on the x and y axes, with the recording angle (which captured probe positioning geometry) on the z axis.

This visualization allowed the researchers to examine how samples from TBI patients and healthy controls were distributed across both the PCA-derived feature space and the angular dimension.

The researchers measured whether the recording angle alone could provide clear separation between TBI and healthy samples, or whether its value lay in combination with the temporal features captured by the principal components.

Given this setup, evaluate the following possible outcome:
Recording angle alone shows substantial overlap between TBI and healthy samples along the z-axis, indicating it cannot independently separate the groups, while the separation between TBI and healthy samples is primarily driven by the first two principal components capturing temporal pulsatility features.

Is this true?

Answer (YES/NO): YES